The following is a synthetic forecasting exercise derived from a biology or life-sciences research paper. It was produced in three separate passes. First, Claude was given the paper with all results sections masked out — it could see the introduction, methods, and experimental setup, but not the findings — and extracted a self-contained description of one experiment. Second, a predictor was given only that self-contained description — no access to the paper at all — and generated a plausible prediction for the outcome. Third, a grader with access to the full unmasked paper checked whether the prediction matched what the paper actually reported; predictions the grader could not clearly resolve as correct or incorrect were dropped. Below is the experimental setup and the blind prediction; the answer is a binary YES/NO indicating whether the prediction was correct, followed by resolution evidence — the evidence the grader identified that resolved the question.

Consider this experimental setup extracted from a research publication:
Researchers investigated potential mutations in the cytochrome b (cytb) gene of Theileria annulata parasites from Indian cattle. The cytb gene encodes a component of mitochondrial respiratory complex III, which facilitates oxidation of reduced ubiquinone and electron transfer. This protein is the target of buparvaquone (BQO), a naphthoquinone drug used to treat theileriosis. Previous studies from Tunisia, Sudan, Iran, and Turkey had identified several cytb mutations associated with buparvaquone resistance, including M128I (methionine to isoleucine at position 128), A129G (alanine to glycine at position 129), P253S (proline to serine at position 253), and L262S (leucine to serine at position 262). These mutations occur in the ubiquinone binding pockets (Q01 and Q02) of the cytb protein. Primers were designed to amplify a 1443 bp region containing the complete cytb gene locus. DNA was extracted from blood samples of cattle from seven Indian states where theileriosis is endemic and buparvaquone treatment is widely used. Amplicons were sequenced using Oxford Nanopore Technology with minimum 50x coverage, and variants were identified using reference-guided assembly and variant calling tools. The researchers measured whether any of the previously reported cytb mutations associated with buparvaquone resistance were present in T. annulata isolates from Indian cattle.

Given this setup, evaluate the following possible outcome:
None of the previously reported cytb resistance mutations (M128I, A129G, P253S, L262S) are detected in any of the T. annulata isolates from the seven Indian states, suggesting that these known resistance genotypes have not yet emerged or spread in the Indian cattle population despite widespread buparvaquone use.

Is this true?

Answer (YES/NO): NO